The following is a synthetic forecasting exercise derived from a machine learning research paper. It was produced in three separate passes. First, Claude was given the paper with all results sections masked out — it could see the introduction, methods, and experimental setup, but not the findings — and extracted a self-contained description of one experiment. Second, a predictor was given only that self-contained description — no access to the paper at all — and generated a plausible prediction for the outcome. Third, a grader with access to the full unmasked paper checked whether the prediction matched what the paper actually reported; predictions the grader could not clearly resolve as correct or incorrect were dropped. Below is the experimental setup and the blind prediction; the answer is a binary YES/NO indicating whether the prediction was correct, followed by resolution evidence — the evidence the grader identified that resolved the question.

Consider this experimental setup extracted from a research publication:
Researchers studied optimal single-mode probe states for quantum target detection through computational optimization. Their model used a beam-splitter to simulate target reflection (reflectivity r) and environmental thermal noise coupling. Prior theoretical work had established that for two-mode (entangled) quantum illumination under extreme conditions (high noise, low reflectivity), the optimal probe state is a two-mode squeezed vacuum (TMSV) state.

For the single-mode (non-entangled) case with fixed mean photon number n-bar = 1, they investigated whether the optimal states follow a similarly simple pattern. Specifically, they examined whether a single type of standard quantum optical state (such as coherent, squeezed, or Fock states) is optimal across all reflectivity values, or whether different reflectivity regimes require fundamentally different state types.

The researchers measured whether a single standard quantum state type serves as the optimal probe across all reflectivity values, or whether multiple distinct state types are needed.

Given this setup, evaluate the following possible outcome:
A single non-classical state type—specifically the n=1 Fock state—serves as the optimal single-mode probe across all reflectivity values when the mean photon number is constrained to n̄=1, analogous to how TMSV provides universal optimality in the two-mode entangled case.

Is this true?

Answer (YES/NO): NO